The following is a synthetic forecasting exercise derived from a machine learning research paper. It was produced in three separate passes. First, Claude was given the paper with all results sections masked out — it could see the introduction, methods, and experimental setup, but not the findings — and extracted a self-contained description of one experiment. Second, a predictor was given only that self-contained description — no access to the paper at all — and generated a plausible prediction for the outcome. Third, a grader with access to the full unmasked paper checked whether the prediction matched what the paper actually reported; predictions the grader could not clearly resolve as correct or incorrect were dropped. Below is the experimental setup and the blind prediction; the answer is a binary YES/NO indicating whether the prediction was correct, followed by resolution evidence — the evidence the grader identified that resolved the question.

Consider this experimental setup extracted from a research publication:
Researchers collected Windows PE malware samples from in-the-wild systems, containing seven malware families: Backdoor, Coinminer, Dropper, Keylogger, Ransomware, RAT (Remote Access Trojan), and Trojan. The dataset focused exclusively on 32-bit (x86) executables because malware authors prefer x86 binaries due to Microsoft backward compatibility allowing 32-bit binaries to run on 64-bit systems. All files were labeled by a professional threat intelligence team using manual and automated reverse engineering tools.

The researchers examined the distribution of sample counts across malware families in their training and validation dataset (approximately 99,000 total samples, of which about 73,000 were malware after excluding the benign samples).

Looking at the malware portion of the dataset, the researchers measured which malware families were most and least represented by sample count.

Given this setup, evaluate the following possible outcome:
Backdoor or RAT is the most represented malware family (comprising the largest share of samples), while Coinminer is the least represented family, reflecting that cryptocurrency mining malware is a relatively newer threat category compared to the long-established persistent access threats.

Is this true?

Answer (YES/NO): NO